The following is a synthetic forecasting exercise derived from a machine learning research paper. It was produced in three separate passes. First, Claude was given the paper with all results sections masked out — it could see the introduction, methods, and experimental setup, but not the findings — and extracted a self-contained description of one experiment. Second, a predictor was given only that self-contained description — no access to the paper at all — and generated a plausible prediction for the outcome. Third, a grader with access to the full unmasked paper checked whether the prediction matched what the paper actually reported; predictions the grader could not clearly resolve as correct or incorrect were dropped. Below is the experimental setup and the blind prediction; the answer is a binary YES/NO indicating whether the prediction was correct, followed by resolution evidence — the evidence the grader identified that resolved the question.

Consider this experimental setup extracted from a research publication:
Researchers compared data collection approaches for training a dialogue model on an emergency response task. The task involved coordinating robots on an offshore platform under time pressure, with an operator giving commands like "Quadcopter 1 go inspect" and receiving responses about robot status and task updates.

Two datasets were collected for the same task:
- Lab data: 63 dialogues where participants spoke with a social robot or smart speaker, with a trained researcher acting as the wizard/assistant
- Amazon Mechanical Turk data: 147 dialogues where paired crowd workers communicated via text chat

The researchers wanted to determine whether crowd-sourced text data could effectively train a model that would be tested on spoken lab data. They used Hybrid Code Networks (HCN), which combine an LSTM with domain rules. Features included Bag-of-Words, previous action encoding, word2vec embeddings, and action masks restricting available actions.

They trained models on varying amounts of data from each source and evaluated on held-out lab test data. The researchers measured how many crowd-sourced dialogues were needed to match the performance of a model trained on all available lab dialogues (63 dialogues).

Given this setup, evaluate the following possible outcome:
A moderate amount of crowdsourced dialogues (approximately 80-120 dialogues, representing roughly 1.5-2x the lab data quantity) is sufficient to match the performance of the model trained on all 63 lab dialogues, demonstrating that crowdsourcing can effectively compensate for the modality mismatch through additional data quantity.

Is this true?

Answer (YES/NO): NO